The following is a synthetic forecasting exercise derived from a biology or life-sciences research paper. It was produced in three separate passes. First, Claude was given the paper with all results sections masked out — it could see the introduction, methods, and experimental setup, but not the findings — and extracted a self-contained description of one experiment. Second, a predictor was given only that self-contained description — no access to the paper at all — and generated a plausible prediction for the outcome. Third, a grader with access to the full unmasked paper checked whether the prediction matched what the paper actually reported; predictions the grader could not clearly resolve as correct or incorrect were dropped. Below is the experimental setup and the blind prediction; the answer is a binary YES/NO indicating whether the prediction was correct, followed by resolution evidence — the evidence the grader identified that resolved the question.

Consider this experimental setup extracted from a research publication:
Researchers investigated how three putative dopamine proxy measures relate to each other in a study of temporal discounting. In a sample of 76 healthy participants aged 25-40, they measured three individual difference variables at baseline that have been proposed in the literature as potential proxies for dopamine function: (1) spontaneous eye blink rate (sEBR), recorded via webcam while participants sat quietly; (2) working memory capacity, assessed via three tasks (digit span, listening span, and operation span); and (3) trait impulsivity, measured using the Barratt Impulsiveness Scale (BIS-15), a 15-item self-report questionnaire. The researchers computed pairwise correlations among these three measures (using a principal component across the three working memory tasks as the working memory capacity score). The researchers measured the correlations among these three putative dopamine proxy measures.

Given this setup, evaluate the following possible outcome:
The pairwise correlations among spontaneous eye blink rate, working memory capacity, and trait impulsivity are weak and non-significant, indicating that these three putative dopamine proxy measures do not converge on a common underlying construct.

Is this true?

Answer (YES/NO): YES